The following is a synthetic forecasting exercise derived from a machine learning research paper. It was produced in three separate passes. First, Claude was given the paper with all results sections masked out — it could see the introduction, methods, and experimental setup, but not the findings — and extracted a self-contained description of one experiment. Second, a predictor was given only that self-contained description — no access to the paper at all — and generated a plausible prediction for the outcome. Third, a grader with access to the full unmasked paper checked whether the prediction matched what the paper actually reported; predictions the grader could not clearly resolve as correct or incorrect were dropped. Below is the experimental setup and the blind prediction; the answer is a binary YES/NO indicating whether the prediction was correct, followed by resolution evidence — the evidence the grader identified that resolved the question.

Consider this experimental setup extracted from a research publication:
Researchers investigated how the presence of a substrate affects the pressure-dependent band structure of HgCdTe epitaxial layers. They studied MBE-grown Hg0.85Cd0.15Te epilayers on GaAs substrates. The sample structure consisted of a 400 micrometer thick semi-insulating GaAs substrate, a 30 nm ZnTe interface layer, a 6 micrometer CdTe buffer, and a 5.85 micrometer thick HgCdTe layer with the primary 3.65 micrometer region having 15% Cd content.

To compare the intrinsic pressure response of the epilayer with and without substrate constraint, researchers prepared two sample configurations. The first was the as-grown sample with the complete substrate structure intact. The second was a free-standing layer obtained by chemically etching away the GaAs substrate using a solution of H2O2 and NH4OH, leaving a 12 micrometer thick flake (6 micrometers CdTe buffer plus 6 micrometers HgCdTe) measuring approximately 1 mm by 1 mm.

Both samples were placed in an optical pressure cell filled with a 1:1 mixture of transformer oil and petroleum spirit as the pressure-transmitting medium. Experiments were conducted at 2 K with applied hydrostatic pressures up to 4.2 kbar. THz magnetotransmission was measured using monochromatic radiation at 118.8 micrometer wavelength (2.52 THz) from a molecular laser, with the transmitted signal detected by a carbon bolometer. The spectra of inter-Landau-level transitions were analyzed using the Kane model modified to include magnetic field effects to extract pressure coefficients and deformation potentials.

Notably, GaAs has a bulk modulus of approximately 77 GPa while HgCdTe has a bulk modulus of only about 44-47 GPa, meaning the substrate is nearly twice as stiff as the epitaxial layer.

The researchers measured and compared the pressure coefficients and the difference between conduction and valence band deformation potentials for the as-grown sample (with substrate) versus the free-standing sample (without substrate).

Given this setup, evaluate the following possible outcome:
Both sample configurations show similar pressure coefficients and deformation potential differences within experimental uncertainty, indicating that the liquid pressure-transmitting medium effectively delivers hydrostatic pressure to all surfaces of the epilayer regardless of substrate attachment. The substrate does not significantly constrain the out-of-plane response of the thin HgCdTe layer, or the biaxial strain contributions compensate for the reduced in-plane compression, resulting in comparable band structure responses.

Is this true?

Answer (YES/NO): YES